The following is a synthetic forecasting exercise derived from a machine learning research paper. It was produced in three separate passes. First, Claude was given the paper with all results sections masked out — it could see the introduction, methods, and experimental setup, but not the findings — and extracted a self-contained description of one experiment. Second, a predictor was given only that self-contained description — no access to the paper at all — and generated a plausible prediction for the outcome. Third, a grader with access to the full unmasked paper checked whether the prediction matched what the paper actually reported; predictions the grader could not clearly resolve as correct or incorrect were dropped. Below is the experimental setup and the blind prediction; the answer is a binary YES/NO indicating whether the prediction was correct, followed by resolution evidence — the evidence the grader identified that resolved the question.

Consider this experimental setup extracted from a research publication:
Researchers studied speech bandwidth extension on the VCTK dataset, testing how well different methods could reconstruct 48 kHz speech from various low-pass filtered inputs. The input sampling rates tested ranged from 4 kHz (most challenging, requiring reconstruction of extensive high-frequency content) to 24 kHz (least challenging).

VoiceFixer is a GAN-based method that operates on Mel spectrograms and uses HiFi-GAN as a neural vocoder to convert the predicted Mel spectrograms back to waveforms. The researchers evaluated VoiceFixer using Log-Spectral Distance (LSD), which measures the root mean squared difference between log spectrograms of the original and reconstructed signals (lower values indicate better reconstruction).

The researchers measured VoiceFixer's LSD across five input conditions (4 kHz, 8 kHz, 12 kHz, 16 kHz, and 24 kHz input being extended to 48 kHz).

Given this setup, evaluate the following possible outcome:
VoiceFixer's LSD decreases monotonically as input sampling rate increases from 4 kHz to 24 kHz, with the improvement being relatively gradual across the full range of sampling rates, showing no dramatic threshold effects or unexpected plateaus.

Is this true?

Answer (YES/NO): YES